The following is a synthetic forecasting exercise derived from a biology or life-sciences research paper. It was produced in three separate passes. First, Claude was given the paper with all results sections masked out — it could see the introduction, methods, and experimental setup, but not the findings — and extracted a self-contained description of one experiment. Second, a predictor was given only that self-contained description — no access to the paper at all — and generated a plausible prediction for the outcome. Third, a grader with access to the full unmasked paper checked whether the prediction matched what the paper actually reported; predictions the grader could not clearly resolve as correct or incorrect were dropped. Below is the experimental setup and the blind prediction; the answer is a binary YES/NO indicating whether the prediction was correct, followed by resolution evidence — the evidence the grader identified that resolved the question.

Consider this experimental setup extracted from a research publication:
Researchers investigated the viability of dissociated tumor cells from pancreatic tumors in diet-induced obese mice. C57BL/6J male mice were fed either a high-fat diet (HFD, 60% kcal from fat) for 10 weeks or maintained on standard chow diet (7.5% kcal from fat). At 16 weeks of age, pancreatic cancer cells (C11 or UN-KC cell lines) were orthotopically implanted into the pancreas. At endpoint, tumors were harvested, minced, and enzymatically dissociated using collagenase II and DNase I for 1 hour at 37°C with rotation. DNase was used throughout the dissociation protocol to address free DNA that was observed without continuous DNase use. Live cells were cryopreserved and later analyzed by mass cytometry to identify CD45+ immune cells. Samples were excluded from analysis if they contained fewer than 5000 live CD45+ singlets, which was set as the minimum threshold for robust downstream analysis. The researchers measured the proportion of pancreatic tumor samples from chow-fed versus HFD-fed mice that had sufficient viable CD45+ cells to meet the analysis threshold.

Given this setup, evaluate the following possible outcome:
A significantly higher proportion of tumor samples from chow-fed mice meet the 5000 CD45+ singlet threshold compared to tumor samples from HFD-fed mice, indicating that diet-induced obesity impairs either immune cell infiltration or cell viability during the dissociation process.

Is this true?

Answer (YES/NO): YES